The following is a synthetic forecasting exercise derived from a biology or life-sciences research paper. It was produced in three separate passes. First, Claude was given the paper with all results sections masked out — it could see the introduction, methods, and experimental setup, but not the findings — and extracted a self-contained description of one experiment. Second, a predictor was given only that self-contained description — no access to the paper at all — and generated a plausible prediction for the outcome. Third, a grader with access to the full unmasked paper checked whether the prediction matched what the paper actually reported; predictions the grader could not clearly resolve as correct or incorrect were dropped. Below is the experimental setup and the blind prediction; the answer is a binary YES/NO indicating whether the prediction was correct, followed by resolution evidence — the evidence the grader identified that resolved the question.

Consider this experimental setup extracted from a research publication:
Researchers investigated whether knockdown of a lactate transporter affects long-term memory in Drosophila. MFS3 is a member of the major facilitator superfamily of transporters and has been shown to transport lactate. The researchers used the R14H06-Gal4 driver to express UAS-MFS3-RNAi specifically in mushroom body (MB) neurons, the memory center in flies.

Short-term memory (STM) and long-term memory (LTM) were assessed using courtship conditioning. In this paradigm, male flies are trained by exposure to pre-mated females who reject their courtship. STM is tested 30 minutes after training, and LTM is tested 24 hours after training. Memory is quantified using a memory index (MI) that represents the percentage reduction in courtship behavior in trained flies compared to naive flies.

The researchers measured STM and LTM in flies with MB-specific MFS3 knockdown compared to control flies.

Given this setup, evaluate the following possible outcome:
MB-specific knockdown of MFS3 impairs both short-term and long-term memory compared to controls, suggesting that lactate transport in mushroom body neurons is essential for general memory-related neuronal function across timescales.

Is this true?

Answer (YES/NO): NO